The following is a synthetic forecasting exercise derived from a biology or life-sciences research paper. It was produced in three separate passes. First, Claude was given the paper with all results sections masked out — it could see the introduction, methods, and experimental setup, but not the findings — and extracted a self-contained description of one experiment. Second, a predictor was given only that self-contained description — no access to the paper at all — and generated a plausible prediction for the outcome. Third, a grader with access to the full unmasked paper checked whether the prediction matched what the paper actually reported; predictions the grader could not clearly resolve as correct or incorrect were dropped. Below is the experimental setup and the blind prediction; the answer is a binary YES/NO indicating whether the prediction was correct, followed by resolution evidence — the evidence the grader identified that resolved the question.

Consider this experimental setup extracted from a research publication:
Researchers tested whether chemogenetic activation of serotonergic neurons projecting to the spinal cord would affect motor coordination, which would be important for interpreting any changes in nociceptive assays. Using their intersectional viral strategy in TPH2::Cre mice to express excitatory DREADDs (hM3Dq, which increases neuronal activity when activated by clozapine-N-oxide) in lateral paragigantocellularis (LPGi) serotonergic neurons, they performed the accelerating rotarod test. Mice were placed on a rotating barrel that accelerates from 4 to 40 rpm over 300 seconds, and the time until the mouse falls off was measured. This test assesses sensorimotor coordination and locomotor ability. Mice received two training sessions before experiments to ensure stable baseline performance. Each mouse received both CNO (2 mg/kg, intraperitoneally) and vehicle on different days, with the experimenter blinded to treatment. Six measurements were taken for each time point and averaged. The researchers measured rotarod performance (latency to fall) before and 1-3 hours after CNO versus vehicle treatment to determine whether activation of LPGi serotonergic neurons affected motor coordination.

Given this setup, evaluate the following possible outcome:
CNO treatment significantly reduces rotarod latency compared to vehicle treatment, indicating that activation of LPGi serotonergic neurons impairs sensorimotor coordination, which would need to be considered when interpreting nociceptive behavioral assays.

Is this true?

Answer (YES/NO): NO